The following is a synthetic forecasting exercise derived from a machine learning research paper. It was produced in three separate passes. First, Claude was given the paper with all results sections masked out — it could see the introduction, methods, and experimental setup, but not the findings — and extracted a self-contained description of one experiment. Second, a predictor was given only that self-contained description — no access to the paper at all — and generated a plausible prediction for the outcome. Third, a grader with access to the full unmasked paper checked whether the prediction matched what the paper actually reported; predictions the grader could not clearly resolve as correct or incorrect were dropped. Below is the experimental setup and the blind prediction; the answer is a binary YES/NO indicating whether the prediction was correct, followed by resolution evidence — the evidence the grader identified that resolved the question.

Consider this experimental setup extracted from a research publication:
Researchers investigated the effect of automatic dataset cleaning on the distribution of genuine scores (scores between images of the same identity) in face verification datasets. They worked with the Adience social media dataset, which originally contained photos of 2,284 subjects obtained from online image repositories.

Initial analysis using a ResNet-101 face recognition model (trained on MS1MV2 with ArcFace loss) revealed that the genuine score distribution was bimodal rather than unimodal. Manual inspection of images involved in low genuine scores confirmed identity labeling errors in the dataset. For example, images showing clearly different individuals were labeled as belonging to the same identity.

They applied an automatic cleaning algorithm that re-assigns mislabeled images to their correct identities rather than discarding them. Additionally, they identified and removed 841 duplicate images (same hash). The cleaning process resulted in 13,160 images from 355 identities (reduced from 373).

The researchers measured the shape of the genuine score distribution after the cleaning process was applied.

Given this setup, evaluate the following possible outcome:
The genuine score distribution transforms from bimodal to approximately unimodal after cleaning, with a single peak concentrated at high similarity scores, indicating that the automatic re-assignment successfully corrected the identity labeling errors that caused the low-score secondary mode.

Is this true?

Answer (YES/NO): YES